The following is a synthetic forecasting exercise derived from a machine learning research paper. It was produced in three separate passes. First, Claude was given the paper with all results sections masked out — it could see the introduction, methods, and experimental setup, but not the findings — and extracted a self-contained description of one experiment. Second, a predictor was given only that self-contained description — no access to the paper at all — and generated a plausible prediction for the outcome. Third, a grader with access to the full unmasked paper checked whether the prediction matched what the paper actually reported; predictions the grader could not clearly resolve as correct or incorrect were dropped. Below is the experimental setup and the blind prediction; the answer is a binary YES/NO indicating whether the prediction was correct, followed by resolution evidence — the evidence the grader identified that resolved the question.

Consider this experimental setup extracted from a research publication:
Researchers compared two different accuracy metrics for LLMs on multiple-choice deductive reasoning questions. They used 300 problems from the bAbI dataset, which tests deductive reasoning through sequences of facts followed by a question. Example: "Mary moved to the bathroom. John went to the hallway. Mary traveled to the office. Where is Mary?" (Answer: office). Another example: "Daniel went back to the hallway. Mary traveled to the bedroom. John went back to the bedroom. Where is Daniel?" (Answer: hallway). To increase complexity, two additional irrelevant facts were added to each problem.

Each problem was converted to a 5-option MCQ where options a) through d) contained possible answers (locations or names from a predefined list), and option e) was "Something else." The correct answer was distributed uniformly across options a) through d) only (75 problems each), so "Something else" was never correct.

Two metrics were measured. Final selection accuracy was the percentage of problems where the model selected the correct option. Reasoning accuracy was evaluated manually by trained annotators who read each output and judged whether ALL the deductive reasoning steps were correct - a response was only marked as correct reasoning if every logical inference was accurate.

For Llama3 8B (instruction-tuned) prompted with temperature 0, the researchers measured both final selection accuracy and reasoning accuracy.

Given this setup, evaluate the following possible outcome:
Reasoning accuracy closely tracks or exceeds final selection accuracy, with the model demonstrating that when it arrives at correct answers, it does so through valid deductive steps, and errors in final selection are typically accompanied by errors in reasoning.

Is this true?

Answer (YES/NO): YES